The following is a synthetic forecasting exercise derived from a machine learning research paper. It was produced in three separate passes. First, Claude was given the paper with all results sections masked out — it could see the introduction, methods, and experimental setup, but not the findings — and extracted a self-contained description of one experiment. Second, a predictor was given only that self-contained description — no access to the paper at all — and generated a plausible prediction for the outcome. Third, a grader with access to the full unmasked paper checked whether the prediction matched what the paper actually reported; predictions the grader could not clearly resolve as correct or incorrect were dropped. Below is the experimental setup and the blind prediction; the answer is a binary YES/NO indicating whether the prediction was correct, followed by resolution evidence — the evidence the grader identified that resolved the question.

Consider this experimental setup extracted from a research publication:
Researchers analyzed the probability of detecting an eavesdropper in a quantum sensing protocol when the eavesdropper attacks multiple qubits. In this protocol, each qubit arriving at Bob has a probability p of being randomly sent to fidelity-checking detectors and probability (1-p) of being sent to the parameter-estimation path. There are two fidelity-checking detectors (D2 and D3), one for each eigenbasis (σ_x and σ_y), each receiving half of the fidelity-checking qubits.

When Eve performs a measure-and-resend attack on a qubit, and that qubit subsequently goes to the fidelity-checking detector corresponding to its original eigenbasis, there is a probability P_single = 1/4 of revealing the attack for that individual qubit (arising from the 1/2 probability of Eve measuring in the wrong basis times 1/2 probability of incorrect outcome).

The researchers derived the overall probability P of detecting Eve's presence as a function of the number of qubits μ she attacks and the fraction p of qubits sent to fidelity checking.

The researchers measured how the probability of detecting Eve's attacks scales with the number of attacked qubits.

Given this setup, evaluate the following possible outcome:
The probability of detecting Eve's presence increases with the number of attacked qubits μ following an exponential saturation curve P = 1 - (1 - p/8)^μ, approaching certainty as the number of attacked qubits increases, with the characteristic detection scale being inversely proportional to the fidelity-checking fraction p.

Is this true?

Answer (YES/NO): NO